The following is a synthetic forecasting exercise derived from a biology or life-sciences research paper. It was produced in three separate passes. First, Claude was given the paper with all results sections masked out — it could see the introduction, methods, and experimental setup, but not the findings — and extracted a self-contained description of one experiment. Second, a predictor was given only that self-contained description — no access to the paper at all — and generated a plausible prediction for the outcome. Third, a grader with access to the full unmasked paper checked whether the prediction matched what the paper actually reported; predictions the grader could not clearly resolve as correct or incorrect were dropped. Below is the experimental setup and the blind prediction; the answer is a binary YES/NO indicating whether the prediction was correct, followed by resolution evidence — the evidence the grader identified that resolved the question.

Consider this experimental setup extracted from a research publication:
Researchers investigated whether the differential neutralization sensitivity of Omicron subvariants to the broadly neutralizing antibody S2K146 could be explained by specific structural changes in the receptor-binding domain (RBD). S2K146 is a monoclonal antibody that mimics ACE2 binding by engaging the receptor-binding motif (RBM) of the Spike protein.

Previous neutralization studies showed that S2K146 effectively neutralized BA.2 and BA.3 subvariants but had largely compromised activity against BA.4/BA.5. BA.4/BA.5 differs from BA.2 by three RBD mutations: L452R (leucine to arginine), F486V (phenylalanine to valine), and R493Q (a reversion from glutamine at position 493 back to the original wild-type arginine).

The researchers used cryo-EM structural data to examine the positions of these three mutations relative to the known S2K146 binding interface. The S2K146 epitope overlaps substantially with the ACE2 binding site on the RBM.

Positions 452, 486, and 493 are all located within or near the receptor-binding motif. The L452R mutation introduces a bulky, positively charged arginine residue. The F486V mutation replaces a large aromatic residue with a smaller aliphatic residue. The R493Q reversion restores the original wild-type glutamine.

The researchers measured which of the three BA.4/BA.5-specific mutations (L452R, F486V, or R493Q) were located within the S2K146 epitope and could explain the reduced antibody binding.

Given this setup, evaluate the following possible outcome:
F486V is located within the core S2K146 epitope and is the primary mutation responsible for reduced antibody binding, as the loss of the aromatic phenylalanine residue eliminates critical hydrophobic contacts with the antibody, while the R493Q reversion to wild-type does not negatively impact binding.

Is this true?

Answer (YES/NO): NO